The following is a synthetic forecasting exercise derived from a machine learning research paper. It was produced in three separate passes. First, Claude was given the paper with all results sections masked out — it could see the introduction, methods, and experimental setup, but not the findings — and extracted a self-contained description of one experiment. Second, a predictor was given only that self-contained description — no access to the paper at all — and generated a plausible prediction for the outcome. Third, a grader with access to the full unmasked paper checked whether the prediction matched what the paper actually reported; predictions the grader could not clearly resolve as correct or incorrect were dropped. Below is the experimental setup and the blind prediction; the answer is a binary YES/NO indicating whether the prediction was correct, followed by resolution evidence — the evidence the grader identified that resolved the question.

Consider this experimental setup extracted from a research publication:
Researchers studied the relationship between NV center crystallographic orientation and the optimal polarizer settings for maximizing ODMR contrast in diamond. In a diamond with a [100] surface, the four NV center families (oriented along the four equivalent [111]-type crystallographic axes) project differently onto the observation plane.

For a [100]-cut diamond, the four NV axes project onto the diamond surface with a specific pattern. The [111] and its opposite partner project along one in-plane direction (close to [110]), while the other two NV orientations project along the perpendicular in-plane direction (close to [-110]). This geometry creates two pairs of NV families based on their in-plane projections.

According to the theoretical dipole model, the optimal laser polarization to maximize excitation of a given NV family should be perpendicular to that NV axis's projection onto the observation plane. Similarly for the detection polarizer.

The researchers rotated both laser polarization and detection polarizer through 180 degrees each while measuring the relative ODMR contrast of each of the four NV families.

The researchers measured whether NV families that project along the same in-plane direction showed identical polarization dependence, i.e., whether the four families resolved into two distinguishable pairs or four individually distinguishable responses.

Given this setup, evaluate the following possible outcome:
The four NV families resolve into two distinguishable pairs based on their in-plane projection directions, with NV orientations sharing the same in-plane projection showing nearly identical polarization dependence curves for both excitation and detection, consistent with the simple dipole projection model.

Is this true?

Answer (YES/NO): NO